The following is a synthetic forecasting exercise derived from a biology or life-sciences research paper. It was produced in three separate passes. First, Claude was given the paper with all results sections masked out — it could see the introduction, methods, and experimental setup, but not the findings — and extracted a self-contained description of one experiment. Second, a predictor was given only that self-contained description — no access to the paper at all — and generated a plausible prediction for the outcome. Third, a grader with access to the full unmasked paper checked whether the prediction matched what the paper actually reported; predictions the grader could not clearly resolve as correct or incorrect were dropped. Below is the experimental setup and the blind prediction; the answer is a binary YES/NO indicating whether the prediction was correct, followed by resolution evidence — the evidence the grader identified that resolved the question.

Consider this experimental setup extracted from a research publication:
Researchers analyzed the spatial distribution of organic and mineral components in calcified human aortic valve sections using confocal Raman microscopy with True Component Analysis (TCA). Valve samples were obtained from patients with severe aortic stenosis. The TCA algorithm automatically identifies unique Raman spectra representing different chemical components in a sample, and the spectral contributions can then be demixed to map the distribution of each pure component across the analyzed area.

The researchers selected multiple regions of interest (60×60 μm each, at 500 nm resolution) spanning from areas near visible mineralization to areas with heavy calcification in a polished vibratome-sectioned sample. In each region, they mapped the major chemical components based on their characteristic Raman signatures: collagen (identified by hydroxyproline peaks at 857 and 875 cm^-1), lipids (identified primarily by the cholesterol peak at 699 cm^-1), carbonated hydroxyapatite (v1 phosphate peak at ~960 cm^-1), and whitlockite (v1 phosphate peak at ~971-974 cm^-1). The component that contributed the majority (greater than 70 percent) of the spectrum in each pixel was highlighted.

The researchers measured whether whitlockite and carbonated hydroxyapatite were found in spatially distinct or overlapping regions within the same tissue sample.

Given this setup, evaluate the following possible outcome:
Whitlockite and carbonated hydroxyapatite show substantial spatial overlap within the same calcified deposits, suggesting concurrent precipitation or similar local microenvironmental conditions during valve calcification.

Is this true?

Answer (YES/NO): NO